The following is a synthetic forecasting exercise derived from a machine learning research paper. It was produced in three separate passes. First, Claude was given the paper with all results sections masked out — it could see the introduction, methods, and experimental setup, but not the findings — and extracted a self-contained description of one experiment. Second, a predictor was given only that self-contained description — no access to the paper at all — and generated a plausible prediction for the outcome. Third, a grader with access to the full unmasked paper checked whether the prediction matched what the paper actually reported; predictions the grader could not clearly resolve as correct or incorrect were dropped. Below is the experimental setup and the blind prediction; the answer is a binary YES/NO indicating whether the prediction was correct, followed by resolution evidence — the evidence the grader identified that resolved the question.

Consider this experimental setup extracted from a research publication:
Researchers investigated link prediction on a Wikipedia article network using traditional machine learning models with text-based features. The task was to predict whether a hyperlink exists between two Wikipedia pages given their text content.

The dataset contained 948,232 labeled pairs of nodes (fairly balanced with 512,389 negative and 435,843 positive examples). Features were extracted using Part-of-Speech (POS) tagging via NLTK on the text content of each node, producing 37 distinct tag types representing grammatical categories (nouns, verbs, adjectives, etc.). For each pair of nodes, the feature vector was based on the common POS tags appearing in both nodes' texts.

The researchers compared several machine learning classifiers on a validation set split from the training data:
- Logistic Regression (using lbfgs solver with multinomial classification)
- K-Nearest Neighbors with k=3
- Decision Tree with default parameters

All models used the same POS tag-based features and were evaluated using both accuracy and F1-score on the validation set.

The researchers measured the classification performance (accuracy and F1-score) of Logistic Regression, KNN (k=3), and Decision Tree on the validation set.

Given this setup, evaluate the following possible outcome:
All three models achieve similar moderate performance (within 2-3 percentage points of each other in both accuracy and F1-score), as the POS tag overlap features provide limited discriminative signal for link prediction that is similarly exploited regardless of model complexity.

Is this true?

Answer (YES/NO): NO